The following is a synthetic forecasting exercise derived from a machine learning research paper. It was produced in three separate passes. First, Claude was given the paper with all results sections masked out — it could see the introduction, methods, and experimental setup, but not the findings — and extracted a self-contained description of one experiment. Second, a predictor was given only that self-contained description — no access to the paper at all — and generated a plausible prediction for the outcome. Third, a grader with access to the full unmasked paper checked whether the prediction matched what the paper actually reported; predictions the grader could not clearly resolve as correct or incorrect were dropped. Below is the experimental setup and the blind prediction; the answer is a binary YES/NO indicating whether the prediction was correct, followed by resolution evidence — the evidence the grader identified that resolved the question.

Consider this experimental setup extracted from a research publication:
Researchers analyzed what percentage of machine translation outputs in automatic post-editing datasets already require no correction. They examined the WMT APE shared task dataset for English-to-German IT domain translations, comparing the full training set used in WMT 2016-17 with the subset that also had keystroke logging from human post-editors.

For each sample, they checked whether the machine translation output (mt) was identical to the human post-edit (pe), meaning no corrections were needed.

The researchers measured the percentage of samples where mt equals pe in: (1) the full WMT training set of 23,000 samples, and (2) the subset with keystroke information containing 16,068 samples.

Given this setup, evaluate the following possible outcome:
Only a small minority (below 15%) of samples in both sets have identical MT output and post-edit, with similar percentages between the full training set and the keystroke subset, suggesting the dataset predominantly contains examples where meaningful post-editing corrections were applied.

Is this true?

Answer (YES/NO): NO